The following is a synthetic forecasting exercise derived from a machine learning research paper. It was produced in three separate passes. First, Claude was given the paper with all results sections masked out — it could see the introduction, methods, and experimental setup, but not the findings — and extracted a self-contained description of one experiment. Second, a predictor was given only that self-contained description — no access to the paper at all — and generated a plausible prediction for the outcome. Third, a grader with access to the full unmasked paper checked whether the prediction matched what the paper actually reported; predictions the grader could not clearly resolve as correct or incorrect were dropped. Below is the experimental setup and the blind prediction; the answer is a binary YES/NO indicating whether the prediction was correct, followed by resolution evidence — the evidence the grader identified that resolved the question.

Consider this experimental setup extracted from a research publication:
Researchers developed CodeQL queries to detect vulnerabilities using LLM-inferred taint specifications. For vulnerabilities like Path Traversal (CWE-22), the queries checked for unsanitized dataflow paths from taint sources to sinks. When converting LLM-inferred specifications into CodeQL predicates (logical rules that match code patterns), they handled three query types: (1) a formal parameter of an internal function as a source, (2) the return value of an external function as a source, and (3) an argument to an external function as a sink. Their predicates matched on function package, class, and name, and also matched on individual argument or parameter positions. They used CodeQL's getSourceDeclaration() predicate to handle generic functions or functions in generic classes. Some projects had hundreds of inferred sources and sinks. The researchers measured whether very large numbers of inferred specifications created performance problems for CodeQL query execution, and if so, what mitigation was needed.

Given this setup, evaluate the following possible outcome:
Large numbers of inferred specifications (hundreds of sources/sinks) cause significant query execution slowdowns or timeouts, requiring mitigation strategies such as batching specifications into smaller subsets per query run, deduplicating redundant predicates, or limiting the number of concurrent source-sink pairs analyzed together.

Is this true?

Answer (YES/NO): NO